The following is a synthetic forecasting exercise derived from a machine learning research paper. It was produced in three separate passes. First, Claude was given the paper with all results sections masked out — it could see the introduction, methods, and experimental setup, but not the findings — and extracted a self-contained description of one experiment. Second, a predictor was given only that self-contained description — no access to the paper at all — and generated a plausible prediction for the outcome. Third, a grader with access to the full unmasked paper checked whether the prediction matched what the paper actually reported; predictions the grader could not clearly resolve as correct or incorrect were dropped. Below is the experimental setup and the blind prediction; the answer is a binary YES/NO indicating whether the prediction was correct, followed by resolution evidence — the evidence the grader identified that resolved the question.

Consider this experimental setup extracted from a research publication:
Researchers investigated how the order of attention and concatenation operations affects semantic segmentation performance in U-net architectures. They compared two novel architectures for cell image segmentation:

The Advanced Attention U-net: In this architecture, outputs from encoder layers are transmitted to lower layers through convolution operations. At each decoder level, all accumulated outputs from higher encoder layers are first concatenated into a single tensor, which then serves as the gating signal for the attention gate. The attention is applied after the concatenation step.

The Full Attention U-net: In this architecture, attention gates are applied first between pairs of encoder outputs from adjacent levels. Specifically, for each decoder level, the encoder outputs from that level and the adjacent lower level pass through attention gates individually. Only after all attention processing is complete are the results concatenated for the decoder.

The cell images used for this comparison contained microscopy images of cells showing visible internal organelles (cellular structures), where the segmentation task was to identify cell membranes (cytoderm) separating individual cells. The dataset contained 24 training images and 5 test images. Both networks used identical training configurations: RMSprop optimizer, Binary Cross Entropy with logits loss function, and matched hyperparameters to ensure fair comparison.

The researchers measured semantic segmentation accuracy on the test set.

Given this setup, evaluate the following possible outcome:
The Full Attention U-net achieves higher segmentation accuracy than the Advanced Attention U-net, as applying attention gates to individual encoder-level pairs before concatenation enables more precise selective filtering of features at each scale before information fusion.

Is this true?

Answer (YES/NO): NO